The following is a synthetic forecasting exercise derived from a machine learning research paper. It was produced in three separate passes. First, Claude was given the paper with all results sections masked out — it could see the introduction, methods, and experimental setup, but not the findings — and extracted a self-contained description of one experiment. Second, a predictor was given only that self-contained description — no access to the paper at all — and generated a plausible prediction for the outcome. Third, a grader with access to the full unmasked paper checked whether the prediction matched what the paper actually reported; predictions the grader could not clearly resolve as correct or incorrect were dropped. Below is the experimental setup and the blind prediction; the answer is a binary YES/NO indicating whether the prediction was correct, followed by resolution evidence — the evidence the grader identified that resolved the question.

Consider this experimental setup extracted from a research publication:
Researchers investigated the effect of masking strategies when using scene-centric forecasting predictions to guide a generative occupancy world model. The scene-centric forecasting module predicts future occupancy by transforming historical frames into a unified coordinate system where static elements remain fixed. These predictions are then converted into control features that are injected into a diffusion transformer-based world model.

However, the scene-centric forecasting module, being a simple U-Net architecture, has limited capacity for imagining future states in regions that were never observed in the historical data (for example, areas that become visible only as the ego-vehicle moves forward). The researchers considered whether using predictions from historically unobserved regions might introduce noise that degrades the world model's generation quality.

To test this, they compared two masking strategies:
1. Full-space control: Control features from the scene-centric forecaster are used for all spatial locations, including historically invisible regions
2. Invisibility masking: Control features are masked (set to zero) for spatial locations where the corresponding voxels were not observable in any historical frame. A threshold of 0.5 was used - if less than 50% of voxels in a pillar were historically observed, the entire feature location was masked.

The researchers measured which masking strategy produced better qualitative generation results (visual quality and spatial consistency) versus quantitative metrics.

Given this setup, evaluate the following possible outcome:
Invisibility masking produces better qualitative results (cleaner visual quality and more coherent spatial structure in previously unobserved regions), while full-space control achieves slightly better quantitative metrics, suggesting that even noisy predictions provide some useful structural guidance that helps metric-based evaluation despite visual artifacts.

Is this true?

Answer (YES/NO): NO